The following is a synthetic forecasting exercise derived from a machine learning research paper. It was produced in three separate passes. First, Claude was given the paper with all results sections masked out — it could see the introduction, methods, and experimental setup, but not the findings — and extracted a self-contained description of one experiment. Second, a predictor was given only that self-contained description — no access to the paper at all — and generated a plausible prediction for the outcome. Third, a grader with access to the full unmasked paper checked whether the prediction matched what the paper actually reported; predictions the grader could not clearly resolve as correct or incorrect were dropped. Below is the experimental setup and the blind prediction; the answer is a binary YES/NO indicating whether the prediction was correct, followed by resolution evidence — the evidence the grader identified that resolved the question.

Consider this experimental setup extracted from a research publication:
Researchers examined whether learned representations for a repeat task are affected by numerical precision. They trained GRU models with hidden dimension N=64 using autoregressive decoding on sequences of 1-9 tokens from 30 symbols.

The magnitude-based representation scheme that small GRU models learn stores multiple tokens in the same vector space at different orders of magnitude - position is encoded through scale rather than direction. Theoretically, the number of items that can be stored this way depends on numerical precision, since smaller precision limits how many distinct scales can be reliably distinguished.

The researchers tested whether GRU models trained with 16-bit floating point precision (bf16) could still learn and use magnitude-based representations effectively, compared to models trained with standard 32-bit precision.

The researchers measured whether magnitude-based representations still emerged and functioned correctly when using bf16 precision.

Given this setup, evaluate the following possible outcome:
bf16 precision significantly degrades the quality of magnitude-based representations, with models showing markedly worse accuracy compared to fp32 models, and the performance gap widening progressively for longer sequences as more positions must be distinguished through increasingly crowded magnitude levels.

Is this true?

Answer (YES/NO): NO